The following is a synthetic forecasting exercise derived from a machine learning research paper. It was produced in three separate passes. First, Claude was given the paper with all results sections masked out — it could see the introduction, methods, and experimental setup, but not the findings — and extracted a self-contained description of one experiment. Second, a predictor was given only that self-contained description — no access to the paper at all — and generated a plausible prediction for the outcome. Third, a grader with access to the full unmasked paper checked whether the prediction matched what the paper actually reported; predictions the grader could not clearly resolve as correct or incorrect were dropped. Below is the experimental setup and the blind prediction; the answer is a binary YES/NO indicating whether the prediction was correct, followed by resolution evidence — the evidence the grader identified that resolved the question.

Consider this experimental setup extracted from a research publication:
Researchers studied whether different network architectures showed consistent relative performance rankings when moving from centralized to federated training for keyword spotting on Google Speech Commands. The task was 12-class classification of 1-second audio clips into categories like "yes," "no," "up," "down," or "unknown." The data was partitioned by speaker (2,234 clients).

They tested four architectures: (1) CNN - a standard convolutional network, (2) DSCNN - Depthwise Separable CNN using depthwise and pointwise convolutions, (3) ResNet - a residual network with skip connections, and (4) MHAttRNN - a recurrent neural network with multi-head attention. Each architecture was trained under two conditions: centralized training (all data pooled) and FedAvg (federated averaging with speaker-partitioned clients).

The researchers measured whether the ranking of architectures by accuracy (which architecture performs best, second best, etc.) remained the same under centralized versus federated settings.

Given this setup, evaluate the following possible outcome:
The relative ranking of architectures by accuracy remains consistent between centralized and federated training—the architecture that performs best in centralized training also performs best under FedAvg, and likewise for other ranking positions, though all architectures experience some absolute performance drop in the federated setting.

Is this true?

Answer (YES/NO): NO